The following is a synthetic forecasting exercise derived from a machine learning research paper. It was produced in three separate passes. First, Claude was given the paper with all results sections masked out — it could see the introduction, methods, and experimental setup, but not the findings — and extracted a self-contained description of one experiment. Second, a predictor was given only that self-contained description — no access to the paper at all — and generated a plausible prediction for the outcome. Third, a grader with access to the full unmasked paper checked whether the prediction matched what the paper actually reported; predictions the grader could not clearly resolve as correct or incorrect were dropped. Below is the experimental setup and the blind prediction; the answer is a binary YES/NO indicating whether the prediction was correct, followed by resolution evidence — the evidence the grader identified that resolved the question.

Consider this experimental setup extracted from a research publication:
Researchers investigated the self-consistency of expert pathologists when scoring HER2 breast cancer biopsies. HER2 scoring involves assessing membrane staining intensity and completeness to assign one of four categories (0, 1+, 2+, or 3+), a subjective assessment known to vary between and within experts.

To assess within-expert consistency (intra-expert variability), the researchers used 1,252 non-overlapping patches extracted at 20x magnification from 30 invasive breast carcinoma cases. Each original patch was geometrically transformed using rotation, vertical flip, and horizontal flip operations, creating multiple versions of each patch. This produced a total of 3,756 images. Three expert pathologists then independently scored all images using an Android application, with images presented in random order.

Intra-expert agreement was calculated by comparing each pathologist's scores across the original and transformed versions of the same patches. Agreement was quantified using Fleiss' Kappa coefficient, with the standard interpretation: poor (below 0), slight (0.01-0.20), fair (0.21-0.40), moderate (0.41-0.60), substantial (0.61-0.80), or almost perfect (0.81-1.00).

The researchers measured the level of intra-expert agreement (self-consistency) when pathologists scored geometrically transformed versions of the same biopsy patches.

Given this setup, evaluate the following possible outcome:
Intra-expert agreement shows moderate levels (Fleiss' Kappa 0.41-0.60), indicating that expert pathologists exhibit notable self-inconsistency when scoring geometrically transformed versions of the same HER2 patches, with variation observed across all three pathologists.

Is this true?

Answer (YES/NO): NO